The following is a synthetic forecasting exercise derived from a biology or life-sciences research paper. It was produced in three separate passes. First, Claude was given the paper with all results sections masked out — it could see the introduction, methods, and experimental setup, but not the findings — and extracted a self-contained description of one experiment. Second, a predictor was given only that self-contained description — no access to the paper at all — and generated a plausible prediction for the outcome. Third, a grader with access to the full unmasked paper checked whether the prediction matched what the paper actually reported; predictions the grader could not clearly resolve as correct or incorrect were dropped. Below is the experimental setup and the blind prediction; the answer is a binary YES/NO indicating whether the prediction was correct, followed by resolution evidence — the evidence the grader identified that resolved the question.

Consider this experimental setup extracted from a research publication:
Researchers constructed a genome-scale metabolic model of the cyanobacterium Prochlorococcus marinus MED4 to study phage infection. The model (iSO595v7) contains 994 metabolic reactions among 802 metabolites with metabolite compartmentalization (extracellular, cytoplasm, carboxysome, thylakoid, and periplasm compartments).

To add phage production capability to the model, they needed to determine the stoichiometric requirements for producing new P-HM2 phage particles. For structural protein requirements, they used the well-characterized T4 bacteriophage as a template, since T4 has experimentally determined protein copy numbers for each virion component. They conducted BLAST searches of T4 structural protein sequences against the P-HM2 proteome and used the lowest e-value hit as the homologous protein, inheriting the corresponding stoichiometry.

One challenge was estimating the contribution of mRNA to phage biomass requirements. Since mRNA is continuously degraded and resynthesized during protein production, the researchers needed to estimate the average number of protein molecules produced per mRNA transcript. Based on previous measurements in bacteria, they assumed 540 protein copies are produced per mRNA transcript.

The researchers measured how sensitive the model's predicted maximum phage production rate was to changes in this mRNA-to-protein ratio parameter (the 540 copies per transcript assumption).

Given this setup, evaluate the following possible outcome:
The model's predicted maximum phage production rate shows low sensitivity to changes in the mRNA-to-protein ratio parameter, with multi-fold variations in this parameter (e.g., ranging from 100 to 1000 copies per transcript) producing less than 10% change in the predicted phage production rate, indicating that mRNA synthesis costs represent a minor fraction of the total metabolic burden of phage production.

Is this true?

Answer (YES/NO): YES